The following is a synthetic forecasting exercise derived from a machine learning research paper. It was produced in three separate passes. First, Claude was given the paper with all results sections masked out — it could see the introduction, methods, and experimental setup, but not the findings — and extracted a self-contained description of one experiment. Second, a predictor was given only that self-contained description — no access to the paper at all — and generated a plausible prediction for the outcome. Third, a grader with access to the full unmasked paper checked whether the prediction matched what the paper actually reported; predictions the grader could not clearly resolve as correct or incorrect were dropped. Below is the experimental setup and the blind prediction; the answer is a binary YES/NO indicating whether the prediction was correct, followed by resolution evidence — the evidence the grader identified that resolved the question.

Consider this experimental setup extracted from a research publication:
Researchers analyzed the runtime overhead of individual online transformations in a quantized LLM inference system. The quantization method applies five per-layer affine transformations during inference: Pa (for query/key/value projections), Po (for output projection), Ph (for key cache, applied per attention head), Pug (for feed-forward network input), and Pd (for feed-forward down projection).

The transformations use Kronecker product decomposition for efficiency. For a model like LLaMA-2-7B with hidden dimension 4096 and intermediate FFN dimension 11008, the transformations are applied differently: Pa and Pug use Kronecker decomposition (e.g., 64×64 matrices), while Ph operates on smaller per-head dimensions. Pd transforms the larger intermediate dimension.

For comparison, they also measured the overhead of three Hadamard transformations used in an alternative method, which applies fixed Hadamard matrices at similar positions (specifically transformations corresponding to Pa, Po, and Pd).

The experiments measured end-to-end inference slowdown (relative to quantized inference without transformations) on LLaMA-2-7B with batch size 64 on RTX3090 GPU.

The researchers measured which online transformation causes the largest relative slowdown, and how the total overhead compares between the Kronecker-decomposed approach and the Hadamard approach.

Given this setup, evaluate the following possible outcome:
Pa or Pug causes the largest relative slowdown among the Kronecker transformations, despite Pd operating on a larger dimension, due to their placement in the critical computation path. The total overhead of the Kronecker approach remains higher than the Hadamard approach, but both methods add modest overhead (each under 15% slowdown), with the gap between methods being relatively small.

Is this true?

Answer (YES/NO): NO